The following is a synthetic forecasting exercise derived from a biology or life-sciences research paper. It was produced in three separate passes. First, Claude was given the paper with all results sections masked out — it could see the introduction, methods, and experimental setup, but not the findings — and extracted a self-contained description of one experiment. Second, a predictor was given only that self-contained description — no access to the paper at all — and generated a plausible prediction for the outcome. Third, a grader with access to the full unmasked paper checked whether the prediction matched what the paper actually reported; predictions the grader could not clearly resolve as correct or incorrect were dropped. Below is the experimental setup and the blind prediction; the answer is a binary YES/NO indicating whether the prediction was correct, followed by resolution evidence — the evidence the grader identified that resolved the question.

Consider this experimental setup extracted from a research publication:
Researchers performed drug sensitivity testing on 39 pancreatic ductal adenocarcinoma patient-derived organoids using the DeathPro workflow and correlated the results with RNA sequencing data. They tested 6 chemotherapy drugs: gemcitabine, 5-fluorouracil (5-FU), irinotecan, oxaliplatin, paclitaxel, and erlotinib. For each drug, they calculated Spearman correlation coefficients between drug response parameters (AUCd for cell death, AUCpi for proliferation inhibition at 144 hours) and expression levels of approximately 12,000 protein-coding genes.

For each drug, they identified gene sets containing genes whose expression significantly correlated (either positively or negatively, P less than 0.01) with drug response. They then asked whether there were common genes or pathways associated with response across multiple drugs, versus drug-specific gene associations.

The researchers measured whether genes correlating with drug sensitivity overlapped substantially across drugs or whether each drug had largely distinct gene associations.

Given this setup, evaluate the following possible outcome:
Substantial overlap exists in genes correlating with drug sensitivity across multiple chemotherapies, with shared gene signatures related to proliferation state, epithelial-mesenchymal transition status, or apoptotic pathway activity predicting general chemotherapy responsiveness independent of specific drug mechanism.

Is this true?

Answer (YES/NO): NO